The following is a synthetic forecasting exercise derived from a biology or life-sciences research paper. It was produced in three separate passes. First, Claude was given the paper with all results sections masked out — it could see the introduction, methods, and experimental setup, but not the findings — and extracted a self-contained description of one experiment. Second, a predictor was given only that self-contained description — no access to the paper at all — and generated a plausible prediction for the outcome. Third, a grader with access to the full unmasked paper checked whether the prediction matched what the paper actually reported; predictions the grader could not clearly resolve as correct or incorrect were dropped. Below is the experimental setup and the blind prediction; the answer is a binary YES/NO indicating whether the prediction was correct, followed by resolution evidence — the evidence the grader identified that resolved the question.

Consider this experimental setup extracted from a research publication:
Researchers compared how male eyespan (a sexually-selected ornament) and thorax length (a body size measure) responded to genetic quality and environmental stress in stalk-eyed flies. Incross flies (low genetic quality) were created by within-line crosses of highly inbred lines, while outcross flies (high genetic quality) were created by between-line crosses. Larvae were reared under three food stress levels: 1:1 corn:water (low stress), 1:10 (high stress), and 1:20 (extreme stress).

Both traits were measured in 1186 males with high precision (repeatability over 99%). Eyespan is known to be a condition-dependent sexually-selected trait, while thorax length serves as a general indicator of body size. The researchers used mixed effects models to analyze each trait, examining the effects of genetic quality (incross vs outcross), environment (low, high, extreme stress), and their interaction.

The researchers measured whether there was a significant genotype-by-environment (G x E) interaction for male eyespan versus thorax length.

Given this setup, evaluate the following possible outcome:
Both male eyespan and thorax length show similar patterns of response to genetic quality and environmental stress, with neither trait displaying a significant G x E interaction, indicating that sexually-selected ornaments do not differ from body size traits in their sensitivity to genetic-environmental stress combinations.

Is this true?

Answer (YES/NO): NO